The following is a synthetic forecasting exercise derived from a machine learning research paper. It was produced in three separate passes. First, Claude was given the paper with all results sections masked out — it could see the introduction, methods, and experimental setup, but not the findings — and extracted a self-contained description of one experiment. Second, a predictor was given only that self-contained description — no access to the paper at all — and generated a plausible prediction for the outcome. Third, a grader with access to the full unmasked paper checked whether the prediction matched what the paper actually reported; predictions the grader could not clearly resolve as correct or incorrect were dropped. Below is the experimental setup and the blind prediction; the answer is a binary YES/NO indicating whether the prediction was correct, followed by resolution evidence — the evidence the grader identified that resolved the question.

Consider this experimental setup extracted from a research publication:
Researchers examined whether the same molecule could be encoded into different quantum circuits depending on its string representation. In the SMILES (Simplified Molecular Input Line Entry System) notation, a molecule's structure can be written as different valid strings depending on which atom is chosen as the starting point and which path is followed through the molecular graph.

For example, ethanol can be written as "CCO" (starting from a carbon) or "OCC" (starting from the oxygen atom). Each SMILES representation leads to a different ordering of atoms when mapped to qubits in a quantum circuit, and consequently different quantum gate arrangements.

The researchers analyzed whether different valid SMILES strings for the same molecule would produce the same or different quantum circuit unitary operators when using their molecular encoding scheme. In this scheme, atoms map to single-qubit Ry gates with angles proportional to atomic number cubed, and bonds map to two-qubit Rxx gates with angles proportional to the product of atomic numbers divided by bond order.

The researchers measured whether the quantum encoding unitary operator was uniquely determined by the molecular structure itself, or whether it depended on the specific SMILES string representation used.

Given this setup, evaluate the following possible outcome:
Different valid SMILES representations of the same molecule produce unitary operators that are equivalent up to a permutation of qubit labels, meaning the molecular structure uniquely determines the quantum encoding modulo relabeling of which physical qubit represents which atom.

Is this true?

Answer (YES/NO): NO